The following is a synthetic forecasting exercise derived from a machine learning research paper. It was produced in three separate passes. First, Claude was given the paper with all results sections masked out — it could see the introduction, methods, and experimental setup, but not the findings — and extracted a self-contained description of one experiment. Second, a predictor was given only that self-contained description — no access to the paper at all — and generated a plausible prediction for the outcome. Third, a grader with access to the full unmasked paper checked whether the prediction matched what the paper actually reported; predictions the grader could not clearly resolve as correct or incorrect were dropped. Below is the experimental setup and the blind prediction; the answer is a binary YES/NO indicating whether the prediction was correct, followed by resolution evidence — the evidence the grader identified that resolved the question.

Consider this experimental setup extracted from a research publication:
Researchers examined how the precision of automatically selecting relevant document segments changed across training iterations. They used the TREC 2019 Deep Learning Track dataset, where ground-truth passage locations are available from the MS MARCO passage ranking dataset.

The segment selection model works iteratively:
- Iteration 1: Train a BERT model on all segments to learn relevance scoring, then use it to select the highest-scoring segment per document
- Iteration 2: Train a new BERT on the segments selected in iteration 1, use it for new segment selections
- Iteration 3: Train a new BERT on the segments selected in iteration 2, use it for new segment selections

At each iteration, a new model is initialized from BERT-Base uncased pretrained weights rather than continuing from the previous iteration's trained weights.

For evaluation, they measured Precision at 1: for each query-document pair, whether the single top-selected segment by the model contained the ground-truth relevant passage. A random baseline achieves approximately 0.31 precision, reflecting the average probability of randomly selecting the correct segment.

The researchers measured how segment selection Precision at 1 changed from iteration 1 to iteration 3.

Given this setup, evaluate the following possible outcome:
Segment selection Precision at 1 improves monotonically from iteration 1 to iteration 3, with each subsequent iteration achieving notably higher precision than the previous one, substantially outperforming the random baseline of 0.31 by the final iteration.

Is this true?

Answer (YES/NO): YES